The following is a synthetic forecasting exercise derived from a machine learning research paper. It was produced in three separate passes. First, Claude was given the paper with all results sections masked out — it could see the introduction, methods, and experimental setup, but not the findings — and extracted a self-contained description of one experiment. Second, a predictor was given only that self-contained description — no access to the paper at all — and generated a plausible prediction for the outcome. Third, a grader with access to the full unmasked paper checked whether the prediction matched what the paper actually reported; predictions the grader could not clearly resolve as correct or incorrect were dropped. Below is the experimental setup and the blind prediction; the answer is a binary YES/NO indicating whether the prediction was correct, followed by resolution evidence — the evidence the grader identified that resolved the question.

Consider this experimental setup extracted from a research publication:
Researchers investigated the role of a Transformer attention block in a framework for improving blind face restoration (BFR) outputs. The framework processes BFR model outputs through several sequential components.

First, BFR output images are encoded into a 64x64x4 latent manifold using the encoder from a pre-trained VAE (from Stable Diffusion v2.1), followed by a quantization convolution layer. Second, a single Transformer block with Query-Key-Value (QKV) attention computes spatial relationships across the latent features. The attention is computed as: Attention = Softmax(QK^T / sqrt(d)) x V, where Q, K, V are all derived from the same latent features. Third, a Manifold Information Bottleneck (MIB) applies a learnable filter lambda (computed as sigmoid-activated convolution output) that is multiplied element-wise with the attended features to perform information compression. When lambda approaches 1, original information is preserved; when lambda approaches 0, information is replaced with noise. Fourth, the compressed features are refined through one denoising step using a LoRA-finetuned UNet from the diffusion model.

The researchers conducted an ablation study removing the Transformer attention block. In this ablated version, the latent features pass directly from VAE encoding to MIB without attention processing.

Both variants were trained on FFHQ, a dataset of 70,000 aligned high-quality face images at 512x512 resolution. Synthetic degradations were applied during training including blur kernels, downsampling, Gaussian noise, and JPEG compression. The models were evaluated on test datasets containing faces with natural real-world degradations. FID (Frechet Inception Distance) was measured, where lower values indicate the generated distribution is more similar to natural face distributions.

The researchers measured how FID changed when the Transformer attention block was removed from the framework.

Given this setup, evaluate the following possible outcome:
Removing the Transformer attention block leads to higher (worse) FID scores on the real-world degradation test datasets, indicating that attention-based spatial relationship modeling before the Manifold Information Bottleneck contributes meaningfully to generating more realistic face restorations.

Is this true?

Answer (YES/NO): NO